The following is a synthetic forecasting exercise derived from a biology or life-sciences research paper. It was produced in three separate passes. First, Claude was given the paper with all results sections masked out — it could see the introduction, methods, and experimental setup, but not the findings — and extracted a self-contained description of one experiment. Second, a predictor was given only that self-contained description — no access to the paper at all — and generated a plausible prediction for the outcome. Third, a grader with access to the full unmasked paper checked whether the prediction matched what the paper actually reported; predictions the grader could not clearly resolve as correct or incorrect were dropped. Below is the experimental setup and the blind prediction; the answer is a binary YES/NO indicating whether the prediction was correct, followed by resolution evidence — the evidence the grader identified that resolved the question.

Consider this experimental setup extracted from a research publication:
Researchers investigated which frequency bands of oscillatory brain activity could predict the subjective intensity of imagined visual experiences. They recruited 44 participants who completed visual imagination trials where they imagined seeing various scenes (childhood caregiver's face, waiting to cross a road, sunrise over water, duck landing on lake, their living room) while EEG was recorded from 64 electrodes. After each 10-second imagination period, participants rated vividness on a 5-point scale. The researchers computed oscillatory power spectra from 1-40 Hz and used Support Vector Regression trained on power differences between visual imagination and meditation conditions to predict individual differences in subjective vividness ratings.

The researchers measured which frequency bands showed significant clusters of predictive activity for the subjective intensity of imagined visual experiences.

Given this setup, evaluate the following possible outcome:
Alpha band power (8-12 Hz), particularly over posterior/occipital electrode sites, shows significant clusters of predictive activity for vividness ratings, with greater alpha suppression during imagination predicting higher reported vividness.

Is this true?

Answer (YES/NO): NO